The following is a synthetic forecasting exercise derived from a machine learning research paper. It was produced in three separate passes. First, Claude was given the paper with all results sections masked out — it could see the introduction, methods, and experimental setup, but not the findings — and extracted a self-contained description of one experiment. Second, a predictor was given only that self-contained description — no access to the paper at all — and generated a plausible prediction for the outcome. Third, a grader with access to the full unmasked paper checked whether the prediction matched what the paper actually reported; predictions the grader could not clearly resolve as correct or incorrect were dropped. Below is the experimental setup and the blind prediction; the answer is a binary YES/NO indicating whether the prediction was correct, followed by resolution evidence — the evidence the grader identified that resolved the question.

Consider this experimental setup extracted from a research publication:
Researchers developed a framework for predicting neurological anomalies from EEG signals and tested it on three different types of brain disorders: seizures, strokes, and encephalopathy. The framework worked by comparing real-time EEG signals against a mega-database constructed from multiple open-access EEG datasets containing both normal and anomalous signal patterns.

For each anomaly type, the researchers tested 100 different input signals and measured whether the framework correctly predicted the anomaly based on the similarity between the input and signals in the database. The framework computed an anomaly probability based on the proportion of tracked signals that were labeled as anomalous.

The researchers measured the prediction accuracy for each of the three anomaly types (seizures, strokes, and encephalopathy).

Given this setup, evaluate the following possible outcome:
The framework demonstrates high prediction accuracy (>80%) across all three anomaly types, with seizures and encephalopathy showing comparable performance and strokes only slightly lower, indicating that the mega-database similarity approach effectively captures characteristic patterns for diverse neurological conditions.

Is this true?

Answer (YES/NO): NO